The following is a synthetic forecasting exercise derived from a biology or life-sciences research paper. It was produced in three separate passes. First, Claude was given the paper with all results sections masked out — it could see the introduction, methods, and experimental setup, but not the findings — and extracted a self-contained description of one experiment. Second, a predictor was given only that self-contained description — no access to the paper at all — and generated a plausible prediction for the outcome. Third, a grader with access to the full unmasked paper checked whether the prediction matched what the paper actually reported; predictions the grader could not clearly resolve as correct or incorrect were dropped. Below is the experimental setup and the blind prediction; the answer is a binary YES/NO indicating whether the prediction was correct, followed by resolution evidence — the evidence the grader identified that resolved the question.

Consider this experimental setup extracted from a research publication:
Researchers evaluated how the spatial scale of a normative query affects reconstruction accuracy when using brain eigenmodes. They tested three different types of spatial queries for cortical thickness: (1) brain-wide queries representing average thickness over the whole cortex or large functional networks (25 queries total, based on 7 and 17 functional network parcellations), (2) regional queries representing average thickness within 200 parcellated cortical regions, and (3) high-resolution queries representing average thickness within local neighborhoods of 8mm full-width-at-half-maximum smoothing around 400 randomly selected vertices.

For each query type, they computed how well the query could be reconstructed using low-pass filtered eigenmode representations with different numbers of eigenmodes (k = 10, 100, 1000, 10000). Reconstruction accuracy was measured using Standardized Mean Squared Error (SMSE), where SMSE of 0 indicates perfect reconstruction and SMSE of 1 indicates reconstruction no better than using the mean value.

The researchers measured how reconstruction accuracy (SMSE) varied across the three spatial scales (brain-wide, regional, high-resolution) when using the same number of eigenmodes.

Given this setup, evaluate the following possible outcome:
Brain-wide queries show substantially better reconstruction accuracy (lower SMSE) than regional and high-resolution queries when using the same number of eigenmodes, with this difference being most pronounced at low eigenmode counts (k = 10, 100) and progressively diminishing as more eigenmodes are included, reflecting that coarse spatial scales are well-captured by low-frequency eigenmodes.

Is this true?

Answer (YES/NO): YES